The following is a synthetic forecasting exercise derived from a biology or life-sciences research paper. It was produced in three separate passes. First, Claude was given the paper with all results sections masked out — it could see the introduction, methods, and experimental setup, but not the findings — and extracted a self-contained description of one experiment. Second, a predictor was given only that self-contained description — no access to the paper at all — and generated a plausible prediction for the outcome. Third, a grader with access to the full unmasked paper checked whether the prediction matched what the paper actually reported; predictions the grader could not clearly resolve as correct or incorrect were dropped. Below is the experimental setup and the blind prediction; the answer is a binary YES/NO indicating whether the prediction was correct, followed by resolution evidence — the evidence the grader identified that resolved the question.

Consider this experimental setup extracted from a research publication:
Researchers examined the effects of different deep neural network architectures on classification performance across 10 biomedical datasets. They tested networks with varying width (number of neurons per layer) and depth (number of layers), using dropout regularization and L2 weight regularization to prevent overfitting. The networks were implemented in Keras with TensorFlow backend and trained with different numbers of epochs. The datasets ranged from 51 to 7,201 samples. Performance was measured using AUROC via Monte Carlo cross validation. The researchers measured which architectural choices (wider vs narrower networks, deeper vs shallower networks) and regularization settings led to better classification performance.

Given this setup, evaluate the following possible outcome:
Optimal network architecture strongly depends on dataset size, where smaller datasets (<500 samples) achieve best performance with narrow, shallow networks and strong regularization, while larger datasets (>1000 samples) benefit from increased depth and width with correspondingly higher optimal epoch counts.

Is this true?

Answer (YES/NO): NO